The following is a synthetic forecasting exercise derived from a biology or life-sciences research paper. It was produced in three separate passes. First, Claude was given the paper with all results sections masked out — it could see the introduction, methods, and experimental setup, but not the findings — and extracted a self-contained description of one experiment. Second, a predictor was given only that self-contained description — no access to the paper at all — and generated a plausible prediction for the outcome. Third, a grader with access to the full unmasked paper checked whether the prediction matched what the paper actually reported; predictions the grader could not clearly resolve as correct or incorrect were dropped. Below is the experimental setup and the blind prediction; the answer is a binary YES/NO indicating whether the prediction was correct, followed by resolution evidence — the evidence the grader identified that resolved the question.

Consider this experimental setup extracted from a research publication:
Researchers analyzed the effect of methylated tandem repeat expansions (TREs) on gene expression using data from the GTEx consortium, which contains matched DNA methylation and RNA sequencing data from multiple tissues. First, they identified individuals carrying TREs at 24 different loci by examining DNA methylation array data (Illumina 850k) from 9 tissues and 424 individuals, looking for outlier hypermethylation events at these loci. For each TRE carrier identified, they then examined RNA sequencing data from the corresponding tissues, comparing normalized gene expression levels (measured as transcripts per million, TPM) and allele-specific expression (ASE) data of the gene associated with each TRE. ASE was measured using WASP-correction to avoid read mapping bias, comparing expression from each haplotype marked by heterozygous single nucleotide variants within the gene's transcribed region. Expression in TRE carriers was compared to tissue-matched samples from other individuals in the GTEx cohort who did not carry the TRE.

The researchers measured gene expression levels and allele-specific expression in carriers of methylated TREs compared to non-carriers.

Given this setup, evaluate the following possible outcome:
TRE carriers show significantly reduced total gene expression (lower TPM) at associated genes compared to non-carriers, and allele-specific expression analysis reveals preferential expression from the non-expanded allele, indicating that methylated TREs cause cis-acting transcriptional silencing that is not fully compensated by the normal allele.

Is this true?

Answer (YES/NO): YES